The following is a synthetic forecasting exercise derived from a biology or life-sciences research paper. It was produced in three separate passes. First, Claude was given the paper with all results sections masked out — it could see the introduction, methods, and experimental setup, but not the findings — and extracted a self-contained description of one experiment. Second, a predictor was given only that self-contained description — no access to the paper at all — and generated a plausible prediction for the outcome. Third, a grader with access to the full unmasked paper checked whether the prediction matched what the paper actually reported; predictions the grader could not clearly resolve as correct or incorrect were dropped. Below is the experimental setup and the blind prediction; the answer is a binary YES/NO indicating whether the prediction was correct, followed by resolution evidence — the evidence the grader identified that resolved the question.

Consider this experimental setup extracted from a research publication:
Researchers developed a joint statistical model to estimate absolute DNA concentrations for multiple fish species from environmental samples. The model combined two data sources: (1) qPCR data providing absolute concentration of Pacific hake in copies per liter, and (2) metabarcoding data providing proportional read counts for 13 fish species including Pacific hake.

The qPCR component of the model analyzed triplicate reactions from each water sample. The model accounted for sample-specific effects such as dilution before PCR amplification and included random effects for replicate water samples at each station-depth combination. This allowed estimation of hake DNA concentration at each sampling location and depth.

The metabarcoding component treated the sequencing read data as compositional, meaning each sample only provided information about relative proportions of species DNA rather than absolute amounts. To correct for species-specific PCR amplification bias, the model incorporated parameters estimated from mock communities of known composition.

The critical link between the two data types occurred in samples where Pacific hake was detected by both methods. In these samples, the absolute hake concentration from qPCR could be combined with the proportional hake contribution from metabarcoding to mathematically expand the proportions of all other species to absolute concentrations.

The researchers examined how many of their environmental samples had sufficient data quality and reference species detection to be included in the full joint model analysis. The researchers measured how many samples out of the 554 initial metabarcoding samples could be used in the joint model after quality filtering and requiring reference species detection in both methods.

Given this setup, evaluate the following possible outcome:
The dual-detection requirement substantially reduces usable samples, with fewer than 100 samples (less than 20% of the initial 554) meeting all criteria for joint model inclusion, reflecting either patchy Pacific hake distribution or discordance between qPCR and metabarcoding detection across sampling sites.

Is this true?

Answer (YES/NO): NO